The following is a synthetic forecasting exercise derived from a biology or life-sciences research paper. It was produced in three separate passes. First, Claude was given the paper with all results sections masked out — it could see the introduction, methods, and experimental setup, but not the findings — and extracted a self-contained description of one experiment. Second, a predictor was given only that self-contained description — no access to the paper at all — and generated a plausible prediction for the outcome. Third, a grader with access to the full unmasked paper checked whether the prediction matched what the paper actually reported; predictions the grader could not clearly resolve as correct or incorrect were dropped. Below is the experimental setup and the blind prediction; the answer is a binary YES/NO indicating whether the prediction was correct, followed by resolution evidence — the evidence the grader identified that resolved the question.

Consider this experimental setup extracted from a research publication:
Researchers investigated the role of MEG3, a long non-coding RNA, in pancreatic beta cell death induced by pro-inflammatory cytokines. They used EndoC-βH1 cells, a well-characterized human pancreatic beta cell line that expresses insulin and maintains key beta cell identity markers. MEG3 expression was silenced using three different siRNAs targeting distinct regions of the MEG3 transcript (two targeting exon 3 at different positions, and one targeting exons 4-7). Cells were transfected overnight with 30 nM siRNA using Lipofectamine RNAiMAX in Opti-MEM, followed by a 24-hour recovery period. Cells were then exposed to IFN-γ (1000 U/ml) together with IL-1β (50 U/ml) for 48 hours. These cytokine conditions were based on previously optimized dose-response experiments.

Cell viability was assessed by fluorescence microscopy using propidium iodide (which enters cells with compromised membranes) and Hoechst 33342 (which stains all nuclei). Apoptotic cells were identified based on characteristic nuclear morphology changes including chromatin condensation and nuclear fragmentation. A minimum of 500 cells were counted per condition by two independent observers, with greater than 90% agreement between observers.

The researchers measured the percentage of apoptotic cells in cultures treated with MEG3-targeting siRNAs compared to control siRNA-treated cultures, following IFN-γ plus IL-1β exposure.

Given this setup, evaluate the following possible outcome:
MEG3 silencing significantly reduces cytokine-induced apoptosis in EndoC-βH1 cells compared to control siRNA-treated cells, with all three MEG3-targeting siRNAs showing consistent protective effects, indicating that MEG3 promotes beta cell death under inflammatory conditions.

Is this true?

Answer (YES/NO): NO